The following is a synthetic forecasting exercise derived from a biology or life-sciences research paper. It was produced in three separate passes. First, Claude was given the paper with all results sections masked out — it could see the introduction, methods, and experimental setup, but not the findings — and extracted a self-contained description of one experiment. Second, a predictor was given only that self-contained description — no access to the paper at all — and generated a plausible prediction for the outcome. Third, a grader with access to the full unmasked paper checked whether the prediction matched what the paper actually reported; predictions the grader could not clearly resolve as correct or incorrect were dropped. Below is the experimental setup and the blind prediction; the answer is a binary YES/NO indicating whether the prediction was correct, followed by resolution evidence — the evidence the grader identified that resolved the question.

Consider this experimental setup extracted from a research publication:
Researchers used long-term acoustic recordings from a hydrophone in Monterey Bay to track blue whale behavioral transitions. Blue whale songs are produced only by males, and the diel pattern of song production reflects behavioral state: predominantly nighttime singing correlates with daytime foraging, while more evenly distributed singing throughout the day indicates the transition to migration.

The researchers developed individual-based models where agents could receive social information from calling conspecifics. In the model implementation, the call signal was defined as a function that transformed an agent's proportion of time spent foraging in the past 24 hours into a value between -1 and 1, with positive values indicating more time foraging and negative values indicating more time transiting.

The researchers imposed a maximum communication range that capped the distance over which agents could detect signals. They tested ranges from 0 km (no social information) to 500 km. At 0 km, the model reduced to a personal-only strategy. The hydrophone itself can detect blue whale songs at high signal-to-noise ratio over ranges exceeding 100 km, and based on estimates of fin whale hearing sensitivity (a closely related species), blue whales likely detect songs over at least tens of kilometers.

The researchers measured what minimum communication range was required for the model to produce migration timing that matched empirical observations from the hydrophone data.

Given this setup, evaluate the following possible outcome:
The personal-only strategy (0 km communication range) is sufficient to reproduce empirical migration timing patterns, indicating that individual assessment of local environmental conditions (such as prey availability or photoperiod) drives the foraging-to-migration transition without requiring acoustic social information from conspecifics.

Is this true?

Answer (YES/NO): NO